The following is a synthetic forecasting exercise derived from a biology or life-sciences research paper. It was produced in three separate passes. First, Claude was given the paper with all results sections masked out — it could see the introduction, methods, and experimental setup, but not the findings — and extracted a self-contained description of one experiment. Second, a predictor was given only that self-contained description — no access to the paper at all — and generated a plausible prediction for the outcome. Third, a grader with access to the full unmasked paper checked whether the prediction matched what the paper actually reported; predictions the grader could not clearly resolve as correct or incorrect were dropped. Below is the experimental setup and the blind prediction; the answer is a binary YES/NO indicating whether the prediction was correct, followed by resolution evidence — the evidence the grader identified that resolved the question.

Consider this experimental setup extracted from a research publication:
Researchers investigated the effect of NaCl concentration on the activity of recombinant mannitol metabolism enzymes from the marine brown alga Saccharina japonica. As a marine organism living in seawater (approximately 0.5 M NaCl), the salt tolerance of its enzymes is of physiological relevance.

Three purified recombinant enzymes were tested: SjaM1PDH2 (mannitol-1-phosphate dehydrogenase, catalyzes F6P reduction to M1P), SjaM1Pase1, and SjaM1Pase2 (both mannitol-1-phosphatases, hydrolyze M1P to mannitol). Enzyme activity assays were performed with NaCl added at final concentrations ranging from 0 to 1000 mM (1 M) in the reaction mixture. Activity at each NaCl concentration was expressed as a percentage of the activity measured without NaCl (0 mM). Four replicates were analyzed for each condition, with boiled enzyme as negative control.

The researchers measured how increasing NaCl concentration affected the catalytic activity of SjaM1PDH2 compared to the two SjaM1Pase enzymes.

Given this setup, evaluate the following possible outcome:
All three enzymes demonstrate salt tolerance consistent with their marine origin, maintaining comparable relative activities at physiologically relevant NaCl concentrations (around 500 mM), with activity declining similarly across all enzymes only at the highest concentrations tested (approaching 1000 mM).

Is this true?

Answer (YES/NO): NO